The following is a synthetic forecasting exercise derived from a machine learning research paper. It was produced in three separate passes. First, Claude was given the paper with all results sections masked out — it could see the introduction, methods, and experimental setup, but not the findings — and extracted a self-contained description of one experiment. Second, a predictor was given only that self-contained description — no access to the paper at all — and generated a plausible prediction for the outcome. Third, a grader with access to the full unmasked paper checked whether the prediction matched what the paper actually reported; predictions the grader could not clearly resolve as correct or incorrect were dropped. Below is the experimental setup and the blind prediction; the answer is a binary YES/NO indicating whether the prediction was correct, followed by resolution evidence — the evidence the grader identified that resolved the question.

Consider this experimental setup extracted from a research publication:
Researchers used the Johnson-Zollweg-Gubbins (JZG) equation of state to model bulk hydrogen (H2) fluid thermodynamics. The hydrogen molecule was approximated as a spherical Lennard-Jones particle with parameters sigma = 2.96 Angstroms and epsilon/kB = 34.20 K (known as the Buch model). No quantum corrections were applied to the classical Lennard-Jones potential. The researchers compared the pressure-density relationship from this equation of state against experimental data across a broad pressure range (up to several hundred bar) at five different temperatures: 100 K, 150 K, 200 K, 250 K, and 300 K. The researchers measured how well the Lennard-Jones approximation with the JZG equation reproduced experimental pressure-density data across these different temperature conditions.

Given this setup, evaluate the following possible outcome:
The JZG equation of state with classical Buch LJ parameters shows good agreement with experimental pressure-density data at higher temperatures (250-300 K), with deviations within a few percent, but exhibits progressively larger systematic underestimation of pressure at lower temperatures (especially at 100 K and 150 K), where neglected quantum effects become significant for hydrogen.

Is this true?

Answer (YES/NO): NO